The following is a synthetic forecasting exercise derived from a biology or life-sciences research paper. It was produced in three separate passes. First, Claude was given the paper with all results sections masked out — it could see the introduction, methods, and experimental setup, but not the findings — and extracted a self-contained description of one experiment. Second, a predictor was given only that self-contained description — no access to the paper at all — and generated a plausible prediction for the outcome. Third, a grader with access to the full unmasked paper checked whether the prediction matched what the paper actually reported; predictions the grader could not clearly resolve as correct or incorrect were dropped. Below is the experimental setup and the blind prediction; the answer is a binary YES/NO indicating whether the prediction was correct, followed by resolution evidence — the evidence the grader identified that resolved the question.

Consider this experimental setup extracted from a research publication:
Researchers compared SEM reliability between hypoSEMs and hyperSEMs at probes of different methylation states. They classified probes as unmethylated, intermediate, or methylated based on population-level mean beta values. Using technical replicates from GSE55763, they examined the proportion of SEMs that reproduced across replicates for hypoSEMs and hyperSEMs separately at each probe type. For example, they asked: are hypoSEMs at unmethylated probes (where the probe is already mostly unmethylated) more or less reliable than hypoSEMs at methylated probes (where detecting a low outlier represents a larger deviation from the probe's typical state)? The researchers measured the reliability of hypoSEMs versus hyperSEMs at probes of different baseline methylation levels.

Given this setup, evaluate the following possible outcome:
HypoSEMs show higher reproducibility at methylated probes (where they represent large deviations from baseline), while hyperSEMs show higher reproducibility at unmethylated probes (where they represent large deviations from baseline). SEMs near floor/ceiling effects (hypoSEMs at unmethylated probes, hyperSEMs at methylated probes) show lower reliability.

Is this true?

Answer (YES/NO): YES